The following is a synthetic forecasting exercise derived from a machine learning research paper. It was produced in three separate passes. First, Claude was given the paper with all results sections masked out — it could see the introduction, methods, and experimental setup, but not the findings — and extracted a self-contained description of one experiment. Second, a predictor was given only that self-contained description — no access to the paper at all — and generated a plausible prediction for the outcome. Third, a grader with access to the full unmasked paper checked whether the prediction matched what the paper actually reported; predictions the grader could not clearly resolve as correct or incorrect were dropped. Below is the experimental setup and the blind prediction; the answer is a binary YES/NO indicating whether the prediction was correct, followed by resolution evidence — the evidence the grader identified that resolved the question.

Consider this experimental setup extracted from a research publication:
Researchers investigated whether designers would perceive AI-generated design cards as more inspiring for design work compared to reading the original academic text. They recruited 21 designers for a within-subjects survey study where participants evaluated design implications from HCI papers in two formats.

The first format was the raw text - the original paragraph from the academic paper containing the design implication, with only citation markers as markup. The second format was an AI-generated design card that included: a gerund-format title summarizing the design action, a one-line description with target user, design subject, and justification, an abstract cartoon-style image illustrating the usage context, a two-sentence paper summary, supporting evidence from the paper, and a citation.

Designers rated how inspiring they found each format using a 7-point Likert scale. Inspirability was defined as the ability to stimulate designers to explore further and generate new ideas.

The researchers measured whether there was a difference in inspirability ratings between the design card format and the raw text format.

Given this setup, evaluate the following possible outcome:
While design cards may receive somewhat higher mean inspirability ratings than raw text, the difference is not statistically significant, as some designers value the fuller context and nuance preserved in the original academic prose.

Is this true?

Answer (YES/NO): NO